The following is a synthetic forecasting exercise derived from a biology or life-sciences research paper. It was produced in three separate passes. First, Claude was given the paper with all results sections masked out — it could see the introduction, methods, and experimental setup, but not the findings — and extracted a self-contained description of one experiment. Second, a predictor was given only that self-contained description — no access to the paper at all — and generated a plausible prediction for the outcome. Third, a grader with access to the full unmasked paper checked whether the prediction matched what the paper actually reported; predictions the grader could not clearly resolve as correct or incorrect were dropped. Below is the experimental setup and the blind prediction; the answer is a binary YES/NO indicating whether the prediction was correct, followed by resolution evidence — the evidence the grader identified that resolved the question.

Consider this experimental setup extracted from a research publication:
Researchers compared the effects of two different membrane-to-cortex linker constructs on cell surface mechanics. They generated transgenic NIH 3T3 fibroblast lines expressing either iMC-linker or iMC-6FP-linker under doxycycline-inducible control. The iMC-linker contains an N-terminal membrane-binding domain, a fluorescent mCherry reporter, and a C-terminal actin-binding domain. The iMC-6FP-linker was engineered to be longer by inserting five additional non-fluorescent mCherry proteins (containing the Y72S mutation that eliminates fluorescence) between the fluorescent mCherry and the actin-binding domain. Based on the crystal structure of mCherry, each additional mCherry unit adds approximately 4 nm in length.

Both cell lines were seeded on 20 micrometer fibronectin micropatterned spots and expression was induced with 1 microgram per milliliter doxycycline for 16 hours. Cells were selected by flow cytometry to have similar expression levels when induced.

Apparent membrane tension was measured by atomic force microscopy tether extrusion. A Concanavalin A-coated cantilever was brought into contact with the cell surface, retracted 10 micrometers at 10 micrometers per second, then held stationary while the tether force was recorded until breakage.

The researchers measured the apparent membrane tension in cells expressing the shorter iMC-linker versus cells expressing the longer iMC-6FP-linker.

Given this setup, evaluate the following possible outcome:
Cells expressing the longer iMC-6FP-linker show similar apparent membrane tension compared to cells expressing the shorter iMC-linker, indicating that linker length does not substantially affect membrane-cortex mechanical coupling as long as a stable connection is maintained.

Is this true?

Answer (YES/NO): NO